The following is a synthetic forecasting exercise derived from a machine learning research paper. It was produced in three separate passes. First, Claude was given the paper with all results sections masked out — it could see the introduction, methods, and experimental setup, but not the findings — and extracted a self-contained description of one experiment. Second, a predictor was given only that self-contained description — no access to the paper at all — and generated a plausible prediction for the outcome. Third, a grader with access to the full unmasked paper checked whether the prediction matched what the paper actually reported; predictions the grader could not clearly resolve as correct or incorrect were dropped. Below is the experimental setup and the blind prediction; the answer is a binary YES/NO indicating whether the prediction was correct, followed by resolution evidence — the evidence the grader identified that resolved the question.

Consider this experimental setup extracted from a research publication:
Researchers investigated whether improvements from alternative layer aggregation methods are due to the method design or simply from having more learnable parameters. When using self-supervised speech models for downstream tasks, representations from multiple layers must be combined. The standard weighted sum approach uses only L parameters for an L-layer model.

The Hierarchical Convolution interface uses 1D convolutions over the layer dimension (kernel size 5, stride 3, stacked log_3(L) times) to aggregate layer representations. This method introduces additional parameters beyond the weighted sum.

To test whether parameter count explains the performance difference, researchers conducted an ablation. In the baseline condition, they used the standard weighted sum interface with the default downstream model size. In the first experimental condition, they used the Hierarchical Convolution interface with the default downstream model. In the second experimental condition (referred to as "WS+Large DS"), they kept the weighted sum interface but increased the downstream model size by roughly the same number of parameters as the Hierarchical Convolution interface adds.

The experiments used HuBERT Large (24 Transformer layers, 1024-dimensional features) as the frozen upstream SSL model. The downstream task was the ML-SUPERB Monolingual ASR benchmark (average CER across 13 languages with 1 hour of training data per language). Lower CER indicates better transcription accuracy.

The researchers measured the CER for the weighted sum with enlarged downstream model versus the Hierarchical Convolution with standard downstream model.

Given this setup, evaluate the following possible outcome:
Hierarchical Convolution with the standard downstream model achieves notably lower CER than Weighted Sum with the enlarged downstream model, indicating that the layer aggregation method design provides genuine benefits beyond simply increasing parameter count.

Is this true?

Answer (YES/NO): YES